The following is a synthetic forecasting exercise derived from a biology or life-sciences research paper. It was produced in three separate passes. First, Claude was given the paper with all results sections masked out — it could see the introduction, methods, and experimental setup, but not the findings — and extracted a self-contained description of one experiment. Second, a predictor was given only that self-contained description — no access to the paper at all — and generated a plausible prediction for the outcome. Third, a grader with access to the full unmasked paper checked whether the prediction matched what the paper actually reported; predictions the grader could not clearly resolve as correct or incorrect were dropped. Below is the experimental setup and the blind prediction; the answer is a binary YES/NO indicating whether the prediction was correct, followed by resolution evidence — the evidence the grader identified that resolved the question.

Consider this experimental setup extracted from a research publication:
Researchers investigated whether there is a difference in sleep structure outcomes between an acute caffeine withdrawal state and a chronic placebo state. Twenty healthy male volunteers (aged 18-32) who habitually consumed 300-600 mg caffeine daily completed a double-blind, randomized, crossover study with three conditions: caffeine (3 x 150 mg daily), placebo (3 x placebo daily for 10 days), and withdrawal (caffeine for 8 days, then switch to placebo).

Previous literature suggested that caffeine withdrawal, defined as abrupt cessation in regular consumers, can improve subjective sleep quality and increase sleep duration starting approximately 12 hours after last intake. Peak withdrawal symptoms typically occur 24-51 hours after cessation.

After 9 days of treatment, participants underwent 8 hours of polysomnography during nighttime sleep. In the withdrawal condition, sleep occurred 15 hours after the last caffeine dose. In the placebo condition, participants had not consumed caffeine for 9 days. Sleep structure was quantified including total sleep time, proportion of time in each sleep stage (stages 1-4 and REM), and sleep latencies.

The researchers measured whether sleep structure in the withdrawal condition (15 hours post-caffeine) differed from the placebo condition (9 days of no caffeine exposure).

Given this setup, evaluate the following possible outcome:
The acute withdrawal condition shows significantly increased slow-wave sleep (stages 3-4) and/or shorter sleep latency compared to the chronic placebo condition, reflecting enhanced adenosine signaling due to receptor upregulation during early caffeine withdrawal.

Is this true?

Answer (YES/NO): NO